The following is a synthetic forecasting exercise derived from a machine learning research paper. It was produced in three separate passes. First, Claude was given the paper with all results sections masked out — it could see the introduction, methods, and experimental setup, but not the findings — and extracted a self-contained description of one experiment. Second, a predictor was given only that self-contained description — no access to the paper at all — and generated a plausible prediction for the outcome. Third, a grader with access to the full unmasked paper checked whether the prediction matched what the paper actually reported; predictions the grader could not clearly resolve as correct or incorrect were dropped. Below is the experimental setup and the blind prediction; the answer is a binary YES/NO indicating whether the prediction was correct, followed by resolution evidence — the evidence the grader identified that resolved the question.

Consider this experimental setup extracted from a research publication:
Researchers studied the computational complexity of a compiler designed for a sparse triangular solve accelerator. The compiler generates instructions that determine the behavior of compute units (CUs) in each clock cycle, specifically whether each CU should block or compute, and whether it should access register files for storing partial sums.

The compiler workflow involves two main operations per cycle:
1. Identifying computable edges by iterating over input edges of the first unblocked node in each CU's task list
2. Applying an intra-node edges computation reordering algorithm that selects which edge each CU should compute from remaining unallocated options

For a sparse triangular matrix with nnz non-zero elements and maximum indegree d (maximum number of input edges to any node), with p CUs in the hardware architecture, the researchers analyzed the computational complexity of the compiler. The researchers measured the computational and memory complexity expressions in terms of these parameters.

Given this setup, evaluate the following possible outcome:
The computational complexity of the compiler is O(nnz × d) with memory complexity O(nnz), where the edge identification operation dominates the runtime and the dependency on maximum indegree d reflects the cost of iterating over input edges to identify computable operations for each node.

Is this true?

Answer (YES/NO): NO